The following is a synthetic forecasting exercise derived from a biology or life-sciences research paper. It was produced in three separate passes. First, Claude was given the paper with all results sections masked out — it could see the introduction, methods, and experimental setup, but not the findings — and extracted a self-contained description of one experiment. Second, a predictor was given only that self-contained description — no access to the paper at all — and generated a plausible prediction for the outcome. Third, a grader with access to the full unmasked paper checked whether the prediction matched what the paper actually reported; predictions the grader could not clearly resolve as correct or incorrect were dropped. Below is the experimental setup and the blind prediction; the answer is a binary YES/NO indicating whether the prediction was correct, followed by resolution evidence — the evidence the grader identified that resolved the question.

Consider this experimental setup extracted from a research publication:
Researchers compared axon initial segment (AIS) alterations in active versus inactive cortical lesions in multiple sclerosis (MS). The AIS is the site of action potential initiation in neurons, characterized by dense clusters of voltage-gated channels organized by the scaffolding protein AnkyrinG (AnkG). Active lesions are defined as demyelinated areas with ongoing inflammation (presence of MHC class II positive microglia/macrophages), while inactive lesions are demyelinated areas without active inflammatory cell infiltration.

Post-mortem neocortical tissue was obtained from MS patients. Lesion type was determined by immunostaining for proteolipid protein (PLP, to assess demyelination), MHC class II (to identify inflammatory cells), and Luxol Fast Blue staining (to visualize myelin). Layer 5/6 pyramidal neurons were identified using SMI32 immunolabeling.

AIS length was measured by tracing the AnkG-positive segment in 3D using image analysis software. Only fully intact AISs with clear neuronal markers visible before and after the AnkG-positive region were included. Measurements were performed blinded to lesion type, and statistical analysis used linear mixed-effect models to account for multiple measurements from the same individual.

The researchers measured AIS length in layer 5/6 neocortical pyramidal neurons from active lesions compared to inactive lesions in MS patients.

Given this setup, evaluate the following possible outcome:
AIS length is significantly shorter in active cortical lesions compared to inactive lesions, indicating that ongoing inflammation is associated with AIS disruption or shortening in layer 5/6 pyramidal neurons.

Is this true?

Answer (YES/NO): NO